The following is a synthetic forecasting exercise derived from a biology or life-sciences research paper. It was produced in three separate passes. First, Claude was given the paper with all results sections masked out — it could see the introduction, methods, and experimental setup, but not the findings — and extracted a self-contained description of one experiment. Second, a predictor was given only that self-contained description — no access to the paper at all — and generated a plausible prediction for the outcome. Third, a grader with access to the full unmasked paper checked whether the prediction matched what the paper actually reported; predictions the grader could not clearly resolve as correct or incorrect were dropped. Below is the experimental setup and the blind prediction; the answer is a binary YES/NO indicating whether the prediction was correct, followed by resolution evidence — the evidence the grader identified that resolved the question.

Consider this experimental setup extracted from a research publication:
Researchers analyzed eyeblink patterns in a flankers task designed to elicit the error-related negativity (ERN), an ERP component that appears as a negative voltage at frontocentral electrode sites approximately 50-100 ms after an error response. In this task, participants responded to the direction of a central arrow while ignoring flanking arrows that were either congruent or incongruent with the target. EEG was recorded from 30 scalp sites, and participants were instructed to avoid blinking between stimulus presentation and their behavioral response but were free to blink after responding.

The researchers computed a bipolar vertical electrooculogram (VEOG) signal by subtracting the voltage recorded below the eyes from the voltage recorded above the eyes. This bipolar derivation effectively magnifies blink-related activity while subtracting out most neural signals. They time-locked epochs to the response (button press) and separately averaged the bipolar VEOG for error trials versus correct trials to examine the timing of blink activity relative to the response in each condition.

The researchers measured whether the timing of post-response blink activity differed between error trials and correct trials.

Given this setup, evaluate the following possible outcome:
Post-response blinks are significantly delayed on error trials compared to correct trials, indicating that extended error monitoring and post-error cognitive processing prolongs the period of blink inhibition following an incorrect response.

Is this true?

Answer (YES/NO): YES